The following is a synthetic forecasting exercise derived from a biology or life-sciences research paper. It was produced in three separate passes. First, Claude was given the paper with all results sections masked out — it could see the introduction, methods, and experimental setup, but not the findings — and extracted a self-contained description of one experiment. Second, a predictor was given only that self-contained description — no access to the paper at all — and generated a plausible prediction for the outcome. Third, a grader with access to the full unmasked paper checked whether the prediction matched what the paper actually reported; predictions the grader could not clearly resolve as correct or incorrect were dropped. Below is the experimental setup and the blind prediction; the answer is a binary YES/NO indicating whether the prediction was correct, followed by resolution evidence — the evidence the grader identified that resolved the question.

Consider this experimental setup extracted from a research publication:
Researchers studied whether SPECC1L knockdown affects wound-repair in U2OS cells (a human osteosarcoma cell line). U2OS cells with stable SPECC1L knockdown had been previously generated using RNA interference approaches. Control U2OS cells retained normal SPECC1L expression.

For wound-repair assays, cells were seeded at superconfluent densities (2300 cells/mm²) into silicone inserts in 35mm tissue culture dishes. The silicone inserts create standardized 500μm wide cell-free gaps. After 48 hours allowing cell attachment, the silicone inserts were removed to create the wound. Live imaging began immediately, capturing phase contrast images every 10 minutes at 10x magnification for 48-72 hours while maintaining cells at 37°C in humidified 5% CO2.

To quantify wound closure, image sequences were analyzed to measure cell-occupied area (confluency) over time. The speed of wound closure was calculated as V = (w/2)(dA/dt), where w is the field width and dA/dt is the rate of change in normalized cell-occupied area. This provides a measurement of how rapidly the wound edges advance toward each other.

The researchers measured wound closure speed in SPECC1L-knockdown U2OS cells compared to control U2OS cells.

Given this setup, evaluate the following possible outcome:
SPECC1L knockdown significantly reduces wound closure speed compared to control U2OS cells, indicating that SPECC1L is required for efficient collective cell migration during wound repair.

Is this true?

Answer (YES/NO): YES